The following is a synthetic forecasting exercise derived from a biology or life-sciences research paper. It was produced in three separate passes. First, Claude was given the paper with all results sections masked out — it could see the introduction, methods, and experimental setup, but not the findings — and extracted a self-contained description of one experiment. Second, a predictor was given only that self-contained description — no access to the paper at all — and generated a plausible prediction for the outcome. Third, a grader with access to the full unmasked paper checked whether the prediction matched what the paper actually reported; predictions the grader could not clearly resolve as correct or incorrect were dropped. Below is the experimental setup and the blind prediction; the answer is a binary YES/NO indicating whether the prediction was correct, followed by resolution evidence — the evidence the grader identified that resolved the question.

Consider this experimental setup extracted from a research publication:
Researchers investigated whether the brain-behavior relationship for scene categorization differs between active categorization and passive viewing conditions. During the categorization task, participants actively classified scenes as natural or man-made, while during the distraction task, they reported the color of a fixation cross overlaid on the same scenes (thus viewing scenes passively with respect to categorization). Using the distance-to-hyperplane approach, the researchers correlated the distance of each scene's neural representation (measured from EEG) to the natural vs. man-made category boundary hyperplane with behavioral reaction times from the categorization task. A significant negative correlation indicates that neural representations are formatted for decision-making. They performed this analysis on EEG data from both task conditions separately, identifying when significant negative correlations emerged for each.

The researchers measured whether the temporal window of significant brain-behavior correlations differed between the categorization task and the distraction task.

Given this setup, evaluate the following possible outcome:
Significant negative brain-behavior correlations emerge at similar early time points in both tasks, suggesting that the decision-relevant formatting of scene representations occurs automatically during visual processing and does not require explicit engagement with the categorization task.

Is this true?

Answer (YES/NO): YES